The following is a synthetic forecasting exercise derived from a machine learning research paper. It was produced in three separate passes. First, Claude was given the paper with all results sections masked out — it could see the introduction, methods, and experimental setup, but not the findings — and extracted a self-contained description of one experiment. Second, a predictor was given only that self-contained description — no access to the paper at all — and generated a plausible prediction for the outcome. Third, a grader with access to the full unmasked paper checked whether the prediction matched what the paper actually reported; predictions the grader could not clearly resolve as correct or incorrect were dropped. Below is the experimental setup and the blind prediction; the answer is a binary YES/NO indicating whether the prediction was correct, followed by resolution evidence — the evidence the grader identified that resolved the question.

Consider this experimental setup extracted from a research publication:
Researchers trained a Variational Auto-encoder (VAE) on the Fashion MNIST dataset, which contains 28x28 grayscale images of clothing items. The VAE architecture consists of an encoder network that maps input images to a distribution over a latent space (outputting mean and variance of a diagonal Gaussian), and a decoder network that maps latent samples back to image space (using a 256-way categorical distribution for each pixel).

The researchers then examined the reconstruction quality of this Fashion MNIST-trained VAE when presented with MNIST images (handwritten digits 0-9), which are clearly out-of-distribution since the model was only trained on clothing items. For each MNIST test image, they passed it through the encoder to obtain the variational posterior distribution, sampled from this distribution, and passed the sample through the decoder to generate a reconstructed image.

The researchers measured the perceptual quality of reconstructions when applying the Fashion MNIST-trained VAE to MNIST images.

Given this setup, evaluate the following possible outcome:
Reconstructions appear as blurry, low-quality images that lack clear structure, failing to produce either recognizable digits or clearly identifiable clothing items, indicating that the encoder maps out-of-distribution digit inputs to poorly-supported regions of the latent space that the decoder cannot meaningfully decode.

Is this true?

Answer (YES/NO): NO